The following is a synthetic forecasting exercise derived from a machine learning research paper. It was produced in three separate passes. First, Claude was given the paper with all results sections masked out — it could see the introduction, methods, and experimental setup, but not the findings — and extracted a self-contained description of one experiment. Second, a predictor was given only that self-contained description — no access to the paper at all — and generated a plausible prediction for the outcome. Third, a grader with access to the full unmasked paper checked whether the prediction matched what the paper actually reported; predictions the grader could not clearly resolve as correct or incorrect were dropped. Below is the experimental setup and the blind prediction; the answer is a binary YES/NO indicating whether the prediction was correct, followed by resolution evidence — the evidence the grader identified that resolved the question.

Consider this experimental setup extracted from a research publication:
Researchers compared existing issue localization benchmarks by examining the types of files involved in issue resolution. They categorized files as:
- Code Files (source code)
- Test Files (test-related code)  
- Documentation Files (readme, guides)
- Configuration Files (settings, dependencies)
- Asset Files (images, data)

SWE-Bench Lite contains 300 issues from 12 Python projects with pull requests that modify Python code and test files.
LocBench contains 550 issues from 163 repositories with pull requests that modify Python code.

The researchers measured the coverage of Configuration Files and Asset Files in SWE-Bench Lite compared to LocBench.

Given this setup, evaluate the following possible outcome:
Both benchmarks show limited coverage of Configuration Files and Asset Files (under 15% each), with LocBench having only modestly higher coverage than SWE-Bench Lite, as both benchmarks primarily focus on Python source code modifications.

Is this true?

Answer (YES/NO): NO